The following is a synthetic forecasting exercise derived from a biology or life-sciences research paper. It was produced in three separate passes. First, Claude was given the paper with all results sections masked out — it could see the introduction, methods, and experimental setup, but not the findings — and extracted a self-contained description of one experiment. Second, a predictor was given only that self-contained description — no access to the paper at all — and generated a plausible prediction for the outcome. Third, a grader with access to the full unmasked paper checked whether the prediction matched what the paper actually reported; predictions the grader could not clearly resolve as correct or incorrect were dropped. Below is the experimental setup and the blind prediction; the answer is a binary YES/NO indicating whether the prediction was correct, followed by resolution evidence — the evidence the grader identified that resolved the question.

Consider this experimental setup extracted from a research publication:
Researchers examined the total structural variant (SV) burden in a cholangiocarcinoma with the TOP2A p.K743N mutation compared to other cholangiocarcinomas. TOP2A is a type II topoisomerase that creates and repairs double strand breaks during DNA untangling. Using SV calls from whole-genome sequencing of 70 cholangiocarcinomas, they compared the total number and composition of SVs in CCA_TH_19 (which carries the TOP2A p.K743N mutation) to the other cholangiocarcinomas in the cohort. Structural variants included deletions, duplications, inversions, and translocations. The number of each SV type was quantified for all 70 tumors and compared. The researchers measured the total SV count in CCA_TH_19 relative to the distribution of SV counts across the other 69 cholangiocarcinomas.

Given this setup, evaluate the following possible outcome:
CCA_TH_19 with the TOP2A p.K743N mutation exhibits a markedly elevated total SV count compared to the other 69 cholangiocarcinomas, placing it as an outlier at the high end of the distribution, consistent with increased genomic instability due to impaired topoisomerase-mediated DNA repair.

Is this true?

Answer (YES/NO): YES